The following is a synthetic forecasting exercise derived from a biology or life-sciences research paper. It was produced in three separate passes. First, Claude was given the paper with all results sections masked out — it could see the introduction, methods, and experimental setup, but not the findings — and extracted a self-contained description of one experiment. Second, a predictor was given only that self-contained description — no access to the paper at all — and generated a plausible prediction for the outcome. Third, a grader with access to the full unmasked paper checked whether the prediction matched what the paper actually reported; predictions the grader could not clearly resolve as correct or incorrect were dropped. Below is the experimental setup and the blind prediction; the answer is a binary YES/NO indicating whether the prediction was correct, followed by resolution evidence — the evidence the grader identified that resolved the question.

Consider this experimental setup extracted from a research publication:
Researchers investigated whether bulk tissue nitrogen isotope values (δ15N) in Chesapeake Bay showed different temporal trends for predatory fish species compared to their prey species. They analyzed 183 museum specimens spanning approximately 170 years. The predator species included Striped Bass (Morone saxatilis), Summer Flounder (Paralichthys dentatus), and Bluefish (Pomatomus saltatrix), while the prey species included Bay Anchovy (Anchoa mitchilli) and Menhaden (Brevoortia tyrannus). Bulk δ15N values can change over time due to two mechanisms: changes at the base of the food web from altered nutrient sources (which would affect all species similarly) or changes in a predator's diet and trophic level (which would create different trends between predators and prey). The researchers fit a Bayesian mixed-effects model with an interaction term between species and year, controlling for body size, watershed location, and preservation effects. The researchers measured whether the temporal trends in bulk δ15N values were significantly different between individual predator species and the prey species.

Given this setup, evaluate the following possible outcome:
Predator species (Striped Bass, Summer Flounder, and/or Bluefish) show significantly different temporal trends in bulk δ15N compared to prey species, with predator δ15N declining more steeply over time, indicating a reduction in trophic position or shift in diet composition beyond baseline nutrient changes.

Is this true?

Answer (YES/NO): NO